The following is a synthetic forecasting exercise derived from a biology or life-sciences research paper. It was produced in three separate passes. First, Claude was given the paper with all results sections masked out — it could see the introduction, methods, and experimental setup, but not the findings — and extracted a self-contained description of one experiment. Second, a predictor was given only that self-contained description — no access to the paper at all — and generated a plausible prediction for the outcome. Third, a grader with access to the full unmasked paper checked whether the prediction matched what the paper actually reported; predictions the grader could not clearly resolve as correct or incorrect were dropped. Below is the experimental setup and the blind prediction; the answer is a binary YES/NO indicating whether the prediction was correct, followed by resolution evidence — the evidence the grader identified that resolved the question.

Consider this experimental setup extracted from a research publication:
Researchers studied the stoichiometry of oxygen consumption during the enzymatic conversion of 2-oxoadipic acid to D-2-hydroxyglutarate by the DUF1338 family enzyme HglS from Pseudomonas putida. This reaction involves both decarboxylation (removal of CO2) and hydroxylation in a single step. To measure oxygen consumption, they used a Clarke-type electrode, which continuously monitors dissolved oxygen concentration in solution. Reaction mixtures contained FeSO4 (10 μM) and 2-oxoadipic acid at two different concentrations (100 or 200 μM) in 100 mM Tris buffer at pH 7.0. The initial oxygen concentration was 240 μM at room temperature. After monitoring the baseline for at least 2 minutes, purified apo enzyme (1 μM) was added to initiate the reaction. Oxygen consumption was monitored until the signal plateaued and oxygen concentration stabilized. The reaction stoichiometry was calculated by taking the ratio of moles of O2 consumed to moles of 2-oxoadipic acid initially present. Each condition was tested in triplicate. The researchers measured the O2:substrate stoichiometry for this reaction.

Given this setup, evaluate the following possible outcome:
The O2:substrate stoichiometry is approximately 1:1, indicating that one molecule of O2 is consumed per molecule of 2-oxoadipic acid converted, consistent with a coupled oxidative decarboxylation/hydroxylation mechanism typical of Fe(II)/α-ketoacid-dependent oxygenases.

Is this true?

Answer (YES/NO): YES